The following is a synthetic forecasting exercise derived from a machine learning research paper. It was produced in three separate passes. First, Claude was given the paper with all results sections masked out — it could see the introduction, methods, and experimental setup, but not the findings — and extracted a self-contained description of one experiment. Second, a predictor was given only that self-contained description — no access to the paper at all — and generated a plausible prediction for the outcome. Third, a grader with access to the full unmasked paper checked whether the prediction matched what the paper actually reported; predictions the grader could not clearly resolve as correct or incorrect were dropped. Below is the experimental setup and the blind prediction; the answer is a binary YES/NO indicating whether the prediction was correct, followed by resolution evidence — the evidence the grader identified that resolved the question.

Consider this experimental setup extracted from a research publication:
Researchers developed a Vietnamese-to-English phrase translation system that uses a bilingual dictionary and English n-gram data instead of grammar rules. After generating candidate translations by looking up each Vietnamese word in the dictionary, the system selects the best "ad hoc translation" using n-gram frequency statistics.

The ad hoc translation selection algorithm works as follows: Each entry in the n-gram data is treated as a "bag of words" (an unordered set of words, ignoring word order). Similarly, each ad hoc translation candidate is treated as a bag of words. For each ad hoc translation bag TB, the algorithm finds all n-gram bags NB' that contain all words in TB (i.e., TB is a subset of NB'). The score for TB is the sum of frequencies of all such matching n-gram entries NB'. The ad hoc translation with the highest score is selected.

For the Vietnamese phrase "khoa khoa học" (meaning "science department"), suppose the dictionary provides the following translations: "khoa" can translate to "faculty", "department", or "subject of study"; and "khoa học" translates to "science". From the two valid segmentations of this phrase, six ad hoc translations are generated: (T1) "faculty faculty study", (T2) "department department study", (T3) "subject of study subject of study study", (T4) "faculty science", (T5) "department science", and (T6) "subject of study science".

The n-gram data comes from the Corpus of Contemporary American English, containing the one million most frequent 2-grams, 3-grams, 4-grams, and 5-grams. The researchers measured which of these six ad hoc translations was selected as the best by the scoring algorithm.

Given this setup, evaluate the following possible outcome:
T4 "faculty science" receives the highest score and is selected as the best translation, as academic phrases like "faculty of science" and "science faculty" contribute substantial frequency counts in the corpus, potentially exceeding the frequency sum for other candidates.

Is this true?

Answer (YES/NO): NO